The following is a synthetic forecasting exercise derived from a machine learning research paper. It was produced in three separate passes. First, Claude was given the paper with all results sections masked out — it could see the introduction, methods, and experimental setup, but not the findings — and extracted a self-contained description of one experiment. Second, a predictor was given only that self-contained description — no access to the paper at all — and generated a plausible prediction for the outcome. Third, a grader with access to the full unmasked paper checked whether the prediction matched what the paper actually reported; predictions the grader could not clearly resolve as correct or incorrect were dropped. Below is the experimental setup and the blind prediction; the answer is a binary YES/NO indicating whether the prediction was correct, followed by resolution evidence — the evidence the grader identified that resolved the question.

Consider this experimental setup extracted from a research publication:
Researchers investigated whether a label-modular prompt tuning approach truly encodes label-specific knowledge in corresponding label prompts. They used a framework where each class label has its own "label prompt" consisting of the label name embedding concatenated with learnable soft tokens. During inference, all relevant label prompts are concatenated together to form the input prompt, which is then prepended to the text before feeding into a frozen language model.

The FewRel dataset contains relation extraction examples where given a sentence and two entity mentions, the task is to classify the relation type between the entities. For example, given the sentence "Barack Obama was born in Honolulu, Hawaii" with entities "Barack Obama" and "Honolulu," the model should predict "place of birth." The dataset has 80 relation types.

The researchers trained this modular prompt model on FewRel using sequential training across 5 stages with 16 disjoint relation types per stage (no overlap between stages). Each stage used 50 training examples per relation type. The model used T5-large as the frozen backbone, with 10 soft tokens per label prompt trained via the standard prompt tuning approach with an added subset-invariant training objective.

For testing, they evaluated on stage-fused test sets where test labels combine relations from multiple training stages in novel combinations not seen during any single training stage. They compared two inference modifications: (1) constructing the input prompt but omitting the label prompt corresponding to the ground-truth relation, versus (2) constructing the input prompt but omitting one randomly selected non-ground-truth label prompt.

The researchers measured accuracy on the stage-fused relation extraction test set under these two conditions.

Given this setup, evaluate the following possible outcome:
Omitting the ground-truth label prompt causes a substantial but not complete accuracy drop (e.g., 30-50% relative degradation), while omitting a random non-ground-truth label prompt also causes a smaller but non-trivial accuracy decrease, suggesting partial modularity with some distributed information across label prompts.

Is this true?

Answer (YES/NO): NO